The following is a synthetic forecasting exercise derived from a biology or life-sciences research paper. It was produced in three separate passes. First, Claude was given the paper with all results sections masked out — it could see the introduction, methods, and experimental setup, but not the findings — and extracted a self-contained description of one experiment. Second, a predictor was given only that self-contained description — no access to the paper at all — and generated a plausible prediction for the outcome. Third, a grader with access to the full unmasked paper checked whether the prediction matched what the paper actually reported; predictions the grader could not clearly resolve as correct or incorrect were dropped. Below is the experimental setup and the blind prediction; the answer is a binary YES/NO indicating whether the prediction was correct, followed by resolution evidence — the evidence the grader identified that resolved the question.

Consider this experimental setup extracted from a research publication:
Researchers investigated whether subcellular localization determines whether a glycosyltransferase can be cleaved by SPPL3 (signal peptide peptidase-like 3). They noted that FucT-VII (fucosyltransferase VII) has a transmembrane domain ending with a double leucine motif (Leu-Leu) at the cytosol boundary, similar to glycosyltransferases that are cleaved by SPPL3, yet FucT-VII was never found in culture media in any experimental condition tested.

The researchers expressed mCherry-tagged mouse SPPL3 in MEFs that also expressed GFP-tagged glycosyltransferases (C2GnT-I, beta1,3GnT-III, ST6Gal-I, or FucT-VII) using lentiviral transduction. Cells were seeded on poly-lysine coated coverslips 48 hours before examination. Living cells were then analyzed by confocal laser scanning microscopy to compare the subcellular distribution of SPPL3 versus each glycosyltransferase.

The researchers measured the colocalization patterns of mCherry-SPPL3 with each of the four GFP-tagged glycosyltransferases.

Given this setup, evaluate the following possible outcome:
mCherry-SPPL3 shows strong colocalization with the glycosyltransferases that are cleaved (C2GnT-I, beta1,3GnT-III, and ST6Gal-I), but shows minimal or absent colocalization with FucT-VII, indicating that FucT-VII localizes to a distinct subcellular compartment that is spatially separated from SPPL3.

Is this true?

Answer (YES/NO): NO